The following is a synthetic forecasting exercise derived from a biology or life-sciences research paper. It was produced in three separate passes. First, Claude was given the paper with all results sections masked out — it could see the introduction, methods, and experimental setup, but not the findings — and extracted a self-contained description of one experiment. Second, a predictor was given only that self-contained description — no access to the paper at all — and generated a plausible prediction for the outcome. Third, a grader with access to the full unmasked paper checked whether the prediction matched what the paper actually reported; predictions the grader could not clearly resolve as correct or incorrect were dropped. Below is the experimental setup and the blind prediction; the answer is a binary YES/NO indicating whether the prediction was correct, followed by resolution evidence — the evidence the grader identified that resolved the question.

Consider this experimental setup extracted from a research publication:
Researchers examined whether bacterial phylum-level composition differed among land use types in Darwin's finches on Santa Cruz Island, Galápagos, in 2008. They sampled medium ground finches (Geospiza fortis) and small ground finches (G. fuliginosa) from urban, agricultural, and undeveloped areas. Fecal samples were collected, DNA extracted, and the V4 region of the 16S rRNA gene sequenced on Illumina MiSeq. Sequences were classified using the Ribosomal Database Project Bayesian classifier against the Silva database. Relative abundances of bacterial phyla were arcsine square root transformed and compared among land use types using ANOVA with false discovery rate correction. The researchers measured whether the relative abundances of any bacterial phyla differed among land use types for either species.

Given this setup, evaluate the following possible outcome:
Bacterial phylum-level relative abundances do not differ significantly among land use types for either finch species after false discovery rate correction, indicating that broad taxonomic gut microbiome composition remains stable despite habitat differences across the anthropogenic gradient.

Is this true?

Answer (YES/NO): YES